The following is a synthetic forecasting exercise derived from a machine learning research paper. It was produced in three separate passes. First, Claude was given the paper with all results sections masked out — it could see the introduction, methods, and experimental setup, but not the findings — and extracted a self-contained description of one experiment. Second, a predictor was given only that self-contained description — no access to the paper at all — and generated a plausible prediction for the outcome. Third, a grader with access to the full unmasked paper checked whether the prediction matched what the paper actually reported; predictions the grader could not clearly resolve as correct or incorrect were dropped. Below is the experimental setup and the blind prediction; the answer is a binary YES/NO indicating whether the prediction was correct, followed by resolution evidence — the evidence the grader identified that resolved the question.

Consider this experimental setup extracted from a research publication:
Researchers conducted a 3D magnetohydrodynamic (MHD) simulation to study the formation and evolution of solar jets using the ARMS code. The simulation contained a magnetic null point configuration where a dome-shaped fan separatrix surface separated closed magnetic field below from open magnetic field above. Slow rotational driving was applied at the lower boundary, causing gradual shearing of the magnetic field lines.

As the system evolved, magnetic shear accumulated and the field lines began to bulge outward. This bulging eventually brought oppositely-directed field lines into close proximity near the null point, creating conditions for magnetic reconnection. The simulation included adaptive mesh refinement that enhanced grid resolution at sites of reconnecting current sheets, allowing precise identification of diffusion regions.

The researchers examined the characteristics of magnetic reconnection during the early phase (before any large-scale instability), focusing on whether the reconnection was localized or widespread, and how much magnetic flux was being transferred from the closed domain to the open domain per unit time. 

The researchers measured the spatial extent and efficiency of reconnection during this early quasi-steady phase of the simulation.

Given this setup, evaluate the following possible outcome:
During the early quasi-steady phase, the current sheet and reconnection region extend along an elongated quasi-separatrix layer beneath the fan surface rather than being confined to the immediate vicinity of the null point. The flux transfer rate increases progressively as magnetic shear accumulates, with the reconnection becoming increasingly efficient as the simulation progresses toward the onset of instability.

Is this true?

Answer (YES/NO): NO